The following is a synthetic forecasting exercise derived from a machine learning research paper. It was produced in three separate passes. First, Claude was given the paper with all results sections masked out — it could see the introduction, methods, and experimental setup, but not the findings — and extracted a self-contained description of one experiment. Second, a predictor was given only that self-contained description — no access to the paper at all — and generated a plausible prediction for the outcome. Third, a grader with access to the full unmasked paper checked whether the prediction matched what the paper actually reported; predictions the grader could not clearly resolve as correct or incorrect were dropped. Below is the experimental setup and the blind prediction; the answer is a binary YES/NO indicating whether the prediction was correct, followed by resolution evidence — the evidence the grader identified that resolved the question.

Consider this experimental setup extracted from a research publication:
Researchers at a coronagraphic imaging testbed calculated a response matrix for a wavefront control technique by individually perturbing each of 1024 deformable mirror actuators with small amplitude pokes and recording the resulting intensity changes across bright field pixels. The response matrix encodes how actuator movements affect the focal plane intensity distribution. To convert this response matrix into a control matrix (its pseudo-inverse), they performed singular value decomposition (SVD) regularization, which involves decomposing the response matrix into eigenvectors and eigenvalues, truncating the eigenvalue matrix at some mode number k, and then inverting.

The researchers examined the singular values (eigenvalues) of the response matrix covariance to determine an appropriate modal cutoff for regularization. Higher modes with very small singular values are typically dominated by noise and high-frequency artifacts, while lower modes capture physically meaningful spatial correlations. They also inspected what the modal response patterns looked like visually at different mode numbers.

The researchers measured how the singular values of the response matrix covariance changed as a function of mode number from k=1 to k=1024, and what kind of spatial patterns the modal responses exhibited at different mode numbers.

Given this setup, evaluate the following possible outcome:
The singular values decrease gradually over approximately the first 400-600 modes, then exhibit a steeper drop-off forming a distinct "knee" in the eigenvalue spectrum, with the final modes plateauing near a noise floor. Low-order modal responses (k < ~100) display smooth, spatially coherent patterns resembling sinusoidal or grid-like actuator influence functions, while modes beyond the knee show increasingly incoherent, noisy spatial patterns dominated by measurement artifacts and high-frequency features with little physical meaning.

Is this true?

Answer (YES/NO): NO